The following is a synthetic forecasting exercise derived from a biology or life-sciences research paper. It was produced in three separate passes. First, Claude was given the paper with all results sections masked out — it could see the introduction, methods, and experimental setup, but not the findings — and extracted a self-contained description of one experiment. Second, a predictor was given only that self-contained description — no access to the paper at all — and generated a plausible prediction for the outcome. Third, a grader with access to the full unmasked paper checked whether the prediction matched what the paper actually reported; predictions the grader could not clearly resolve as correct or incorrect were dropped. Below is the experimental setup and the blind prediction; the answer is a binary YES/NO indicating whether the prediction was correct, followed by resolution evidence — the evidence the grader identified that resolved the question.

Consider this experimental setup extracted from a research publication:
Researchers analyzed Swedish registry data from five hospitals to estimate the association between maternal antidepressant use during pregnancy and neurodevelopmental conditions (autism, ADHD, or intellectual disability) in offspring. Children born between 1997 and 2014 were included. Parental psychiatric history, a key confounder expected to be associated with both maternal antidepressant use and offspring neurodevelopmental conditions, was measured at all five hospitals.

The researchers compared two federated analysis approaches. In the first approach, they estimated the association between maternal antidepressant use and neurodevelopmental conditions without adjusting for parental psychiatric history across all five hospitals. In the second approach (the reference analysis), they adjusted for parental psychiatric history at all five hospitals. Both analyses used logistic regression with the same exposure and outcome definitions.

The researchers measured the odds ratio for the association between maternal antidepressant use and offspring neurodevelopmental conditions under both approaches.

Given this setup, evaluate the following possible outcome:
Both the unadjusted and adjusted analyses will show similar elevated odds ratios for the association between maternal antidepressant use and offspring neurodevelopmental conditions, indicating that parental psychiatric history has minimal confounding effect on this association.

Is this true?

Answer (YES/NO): NO